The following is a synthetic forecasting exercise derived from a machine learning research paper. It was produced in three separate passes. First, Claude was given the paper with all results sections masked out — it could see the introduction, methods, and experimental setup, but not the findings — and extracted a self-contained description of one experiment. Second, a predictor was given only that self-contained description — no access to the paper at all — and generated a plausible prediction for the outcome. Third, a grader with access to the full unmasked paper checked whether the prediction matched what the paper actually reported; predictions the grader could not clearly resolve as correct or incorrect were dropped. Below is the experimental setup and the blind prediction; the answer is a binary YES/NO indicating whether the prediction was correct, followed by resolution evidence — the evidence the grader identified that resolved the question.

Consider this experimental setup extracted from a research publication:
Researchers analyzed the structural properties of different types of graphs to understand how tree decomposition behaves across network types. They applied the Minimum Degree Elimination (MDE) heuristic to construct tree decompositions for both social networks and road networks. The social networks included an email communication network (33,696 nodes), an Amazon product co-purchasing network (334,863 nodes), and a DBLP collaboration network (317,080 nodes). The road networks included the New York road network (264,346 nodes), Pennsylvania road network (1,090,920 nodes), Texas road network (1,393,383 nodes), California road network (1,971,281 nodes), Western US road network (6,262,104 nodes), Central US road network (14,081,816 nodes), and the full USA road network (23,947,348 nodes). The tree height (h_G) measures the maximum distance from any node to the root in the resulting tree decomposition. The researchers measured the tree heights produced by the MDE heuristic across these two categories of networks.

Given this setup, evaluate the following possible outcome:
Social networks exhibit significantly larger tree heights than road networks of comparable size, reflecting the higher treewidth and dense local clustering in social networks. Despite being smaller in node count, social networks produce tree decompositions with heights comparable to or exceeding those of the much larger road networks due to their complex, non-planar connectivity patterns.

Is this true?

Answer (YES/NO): YES